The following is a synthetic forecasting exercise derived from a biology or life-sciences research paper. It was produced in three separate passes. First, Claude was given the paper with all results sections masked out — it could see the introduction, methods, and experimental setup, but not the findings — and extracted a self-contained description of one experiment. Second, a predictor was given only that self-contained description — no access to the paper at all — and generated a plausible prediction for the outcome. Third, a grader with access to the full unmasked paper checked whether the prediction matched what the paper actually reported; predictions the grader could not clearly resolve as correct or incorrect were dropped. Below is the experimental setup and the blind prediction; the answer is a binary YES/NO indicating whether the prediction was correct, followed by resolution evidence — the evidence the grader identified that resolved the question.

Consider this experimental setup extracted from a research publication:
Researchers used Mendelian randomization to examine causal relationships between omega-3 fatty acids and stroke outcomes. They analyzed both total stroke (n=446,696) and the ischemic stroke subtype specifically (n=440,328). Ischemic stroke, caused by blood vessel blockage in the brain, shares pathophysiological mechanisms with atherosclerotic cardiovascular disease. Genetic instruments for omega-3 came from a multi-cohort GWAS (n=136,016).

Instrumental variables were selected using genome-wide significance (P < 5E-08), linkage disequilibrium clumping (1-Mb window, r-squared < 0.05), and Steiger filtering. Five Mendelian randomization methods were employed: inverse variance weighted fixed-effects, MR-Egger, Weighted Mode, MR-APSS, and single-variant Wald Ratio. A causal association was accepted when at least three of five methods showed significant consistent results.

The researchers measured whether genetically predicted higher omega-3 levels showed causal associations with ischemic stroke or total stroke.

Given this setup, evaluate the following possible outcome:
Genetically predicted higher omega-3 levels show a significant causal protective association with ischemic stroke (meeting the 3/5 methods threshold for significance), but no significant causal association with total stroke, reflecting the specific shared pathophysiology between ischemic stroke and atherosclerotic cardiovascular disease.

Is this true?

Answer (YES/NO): NO